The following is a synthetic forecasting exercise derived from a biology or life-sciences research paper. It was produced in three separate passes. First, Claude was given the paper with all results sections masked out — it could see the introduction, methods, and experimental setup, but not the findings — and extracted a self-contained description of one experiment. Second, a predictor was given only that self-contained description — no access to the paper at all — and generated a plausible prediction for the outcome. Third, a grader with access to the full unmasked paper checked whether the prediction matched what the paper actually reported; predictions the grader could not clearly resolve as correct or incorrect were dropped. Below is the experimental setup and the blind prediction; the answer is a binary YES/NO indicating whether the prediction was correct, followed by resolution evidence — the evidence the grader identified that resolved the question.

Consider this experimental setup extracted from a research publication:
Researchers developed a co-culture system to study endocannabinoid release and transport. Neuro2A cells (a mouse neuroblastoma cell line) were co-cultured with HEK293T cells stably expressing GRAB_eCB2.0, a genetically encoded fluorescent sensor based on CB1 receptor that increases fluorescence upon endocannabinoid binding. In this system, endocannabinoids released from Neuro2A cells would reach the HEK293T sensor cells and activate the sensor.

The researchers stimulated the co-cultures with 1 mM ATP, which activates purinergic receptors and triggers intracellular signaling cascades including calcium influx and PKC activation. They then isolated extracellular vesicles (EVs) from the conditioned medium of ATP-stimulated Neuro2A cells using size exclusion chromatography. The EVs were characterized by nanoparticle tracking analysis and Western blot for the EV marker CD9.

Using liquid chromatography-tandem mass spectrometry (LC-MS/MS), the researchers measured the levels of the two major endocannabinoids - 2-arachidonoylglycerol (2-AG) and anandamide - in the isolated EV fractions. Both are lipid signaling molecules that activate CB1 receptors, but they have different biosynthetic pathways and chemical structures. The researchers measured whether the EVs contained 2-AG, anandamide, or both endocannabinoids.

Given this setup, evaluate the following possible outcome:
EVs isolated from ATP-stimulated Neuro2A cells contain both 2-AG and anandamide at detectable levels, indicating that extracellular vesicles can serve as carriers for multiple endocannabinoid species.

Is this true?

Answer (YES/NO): NO